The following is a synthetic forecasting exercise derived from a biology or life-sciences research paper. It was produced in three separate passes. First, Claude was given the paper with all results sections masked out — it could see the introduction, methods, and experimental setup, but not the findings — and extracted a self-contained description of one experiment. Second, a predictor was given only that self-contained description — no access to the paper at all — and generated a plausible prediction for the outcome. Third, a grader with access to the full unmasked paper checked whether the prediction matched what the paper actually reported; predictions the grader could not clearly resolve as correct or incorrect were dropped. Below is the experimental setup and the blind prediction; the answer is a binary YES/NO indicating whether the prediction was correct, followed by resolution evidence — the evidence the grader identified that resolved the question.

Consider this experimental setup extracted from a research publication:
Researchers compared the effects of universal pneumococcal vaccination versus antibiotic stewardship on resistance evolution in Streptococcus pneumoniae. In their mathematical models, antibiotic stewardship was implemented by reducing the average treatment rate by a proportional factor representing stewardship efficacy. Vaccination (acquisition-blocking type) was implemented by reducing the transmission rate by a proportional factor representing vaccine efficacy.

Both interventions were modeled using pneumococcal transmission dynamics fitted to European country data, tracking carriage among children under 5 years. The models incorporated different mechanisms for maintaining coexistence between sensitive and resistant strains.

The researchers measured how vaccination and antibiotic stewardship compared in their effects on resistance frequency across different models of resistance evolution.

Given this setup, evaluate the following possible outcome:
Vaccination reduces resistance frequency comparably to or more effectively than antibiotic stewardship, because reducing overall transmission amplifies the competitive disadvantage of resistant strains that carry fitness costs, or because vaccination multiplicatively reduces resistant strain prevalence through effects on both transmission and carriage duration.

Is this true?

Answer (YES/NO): NO